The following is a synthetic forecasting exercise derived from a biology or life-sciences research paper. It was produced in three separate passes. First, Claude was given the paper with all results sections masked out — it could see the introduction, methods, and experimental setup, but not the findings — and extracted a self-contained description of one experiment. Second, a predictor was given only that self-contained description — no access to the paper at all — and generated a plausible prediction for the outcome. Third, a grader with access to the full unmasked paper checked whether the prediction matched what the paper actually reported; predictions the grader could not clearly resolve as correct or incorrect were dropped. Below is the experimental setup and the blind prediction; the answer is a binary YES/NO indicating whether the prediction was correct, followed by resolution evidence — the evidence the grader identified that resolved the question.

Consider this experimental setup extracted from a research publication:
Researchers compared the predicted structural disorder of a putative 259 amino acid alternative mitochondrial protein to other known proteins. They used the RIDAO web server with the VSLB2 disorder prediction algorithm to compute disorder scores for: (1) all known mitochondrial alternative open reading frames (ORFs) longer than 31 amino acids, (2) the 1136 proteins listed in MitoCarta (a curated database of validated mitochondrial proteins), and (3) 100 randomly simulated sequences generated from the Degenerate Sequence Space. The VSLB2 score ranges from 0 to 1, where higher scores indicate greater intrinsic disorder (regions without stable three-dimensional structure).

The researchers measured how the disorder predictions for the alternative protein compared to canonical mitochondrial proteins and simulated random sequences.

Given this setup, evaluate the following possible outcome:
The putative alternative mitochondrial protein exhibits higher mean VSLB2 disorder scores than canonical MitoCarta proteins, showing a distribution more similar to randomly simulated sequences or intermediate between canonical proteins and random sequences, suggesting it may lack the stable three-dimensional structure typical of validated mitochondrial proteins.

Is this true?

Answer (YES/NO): NO